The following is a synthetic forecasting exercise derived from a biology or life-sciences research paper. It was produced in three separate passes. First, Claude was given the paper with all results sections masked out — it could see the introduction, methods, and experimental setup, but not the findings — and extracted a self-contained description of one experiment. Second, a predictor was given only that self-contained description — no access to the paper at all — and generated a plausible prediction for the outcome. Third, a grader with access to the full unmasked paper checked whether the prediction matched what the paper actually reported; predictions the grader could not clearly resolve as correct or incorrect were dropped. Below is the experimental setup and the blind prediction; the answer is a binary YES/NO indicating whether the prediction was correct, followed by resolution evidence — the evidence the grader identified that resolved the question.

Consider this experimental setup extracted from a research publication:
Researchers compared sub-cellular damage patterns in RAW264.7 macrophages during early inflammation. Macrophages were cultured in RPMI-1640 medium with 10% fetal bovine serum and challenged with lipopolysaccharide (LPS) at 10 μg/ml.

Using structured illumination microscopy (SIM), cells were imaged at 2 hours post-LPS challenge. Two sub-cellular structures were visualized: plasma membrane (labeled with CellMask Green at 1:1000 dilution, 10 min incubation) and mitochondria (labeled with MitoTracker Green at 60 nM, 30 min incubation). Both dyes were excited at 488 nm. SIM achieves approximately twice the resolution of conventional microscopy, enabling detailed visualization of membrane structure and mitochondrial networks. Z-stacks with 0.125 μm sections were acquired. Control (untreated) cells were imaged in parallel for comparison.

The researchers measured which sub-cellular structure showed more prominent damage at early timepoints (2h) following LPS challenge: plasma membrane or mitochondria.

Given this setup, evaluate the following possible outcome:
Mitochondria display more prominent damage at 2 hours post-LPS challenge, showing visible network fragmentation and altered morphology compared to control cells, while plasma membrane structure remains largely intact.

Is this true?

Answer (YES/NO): NO